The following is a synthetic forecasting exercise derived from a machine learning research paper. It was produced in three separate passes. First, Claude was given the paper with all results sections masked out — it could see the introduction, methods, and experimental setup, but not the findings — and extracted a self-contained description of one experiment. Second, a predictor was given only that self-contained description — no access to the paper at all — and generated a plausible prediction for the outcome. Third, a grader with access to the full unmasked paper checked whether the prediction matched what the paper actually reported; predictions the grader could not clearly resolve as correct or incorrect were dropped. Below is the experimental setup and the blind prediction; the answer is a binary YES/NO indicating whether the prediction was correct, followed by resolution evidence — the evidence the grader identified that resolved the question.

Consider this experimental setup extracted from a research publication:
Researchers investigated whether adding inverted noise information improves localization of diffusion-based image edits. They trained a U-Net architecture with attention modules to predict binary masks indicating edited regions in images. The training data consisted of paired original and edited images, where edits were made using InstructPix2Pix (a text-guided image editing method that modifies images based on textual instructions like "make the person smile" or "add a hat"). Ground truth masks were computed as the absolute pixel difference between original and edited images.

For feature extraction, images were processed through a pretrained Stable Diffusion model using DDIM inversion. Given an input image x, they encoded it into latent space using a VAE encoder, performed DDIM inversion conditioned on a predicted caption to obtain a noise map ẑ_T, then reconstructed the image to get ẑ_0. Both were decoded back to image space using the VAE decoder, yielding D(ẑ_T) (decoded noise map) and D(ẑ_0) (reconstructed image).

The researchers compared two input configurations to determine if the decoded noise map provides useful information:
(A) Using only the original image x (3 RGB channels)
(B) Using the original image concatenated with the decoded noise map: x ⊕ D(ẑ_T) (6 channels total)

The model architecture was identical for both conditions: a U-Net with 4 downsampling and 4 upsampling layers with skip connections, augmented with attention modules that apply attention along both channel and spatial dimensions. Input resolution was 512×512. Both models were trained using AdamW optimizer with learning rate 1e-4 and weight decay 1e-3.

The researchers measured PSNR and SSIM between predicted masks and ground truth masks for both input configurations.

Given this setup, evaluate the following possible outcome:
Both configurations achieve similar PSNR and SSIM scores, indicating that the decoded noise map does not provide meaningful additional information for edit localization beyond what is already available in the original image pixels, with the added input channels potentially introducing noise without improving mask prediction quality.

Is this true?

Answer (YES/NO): NO